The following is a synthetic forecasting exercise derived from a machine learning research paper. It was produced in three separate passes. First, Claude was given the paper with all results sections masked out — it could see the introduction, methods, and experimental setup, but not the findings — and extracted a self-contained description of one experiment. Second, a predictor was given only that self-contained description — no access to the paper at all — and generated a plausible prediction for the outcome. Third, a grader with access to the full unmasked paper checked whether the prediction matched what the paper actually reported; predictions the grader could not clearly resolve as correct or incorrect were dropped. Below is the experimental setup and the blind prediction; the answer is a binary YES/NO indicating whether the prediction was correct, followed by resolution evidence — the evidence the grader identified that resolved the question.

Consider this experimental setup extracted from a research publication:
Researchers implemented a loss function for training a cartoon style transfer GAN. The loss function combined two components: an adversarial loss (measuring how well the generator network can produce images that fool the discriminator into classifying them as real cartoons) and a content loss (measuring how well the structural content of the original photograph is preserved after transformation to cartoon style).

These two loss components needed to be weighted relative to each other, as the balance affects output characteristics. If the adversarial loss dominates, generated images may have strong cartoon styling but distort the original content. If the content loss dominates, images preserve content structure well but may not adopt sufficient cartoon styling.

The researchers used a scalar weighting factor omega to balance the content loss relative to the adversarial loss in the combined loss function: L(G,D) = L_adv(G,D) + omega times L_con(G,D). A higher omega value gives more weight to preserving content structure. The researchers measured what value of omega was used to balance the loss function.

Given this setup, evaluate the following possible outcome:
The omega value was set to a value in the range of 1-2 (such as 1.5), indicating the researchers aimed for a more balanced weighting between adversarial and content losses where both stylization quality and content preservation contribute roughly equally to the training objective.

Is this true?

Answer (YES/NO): NO